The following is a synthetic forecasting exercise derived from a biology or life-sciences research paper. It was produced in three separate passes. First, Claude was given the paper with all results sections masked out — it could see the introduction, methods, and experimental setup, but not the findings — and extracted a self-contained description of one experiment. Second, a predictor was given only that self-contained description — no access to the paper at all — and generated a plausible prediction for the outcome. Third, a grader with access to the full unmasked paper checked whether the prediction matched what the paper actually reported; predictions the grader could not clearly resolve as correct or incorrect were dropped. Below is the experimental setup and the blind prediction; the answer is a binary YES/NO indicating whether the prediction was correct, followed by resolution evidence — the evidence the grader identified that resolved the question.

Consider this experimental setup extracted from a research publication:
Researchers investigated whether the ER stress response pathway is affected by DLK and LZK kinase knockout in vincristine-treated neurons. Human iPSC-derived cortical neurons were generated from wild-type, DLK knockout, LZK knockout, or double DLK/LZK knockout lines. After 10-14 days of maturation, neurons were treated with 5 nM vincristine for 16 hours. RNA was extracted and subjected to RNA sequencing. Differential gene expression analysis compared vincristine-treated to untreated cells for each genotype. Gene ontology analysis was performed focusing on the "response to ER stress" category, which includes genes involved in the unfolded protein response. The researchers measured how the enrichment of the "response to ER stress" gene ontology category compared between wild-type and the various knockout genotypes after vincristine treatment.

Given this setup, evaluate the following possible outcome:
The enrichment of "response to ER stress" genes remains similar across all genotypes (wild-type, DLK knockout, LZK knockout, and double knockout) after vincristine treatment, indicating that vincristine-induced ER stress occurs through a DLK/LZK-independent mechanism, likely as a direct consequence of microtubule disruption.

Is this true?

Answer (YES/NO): NO